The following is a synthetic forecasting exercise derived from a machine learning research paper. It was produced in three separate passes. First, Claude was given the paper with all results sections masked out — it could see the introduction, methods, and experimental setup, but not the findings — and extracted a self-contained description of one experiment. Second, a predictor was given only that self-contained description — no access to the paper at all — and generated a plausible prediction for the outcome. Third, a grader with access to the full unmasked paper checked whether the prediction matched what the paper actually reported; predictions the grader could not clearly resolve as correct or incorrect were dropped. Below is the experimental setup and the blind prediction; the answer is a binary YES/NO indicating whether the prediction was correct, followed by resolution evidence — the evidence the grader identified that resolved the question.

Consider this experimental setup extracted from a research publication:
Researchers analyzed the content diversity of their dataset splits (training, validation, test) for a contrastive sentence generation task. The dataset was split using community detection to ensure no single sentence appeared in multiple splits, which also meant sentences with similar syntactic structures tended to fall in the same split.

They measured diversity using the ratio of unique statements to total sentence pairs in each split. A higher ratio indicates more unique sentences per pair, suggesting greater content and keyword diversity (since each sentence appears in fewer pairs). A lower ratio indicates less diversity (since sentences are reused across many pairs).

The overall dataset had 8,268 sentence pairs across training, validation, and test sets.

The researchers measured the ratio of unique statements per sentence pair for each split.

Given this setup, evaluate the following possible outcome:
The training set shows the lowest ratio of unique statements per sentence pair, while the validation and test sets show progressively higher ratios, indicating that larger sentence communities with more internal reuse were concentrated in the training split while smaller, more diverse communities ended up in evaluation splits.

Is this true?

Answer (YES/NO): YES